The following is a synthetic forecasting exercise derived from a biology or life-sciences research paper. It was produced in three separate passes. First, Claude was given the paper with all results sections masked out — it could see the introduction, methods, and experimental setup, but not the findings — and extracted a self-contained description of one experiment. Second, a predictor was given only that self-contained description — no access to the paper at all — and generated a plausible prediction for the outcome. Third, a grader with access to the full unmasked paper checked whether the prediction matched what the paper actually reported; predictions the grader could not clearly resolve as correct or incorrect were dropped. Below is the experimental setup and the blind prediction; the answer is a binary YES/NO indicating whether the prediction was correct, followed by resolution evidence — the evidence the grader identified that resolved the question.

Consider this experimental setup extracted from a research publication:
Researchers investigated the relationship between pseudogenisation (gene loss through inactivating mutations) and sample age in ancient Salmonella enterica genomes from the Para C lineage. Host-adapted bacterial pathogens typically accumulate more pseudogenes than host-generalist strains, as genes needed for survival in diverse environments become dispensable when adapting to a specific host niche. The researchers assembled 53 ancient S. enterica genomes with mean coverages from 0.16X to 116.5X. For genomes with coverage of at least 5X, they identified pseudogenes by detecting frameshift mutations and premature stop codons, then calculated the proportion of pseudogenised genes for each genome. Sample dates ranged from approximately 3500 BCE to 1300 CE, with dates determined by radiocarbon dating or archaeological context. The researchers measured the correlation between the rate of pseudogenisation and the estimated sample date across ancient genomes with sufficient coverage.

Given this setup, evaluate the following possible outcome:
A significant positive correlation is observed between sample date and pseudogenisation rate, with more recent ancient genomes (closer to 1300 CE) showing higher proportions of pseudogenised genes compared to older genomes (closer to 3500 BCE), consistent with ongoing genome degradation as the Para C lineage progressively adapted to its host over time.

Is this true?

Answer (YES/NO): YES